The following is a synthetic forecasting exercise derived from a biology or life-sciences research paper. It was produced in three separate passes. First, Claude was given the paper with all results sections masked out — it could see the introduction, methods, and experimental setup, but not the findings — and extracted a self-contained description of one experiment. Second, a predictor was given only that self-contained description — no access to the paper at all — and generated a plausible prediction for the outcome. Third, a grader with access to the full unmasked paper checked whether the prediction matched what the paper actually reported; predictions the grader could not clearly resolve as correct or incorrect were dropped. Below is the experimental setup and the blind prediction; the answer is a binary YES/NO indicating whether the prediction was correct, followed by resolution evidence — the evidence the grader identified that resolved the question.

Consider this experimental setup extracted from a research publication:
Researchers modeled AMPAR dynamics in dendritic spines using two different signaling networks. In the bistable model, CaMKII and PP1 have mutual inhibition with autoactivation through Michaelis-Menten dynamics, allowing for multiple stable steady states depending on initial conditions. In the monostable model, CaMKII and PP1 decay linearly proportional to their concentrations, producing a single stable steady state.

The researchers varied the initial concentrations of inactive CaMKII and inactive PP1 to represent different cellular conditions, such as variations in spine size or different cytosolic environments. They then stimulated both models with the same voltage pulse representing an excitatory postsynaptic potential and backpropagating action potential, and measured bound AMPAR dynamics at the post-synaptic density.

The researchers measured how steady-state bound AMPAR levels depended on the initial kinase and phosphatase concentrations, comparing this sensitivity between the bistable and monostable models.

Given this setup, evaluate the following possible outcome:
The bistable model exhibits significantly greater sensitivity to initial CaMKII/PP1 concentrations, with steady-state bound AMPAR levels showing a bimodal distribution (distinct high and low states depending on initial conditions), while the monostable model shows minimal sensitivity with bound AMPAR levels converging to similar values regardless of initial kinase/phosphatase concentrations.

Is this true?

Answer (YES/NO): NO